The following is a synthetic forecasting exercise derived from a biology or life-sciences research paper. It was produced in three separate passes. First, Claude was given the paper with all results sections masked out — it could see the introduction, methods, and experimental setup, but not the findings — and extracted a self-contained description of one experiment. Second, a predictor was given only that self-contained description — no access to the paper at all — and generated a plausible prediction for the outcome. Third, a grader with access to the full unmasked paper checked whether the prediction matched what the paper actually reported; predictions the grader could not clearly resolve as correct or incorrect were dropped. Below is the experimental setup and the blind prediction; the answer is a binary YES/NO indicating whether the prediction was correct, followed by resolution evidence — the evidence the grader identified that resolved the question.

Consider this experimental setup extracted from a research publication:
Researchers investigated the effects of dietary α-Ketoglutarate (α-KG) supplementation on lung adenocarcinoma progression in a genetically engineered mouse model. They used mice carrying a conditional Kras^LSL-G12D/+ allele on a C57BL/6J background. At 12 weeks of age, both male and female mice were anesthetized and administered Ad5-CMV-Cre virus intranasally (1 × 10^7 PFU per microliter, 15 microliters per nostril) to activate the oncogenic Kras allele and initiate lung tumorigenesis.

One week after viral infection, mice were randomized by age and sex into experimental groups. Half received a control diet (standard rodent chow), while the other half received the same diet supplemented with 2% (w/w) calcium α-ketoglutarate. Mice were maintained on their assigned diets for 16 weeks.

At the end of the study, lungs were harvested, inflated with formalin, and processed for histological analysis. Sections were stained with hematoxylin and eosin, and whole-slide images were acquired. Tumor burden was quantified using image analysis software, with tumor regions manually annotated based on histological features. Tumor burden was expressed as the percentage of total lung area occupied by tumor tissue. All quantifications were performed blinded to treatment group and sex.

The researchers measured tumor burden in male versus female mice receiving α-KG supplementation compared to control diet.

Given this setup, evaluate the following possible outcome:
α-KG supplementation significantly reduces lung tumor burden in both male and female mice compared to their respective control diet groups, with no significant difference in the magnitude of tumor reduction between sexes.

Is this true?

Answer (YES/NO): NO